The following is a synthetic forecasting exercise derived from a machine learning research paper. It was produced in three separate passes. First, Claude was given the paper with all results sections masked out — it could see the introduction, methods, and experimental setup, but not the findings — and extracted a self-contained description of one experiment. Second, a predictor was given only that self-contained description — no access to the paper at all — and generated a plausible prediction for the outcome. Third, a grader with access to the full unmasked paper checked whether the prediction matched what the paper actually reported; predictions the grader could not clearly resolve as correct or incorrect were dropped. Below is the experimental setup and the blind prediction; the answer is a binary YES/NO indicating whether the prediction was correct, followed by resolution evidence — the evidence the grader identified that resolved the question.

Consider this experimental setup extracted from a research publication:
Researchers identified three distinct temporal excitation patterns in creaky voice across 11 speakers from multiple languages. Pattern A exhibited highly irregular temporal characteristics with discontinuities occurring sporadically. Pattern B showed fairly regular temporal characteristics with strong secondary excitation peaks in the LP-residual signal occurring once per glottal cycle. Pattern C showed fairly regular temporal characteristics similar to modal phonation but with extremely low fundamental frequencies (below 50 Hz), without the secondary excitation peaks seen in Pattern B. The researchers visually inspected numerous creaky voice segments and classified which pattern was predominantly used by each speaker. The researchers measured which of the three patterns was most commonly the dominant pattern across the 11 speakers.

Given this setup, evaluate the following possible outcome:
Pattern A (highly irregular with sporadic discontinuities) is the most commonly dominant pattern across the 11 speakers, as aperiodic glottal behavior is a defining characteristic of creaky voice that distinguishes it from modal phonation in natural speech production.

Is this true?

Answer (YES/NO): YES